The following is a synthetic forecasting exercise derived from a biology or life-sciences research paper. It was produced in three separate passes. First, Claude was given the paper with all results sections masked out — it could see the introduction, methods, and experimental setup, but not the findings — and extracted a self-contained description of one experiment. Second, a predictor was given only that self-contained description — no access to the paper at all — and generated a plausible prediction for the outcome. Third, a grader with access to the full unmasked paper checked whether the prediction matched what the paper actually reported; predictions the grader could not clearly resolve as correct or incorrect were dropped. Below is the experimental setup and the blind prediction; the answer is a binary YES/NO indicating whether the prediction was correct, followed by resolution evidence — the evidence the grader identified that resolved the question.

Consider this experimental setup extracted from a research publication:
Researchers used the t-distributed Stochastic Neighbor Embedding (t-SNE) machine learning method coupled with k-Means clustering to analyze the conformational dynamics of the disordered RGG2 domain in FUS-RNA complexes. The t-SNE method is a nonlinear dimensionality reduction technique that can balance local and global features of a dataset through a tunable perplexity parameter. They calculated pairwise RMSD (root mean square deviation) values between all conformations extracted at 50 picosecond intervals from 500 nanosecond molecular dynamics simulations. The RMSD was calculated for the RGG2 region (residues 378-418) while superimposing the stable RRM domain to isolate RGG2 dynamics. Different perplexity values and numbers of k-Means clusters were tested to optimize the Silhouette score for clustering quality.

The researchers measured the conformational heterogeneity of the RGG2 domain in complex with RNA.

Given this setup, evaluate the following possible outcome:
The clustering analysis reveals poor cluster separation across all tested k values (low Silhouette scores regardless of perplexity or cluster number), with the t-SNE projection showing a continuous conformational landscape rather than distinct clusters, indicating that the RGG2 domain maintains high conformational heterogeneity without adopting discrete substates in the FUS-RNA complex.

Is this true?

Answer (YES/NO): NO